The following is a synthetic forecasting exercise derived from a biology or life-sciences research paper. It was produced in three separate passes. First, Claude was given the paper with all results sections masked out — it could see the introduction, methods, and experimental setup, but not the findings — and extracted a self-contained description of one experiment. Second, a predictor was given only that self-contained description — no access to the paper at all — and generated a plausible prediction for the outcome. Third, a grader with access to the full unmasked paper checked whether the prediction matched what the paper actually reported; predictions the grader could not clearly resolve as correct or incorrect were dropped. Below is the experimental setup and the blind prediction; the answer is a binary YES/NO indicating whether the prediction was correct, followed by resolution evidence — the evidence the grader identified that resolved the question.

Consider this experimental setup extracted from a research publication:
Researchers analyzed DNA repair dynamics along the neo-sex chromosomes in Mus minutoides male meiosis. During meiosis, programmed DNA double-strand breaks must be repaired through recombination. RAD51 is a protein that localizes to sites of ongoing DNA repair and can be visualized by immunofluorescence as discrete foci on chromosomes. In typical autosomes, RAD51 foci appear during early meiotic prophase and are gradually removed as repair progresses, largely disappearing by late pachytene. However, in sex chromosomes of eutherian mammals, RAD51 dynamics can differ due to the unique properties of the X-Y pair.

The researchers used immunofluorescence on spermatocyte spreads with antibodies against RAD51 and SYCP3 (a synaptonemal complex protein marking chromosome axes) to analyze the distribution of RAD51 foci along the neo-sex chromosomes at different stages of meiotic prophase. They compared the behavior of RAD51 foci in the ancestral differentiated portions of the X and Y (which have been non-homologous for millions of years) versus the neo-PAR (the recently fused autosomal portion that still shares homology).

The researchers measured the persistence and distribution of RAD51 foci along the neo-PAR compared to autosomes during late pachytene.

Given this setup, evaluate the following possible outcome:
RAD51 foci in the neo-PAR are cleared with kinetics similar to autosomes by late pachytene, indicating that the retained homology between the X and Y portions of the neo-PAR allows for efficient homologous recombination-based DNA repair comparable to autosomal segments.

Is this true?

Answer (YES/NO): NO